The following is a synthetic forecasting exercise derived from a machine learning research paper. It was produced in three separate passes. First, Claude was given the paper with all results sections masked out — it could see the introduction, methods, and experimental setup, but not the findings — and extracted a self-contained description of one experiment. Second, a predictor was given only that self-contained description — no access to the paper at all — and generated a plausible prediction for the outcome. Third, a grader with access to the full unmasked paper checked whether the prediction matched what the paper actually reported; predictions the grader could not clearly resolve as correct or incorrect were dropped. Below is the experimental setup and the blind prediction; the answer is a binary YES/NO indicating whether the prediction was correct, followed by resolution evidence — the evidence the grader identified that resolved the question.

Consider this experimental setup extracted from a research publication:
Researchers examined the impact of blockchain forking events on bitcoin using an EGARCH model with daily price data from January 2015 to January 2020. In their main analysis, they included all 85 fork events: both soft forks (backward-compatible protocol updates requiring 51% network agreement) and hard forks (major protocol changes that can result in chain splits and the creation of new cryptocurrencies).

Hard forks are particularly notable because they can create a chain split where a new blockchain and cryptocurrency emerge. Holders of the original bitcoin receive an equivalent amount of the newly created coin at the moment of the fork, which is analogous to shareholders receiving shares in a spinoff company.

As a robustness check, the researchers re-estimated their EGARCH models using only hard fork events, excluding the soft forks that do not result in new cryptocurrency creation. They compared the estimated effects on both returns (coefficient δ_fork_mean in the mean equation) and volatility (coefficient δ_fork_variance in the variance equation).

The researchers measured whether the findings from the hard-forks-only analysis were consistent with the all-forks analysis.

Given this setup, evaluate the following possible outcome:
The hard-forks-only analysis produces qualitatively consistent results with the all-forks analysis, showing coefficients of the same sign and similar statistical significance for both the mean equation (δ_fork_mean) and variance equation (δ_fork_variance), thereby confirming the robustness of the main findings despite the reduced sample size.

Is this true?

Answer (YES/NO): YES